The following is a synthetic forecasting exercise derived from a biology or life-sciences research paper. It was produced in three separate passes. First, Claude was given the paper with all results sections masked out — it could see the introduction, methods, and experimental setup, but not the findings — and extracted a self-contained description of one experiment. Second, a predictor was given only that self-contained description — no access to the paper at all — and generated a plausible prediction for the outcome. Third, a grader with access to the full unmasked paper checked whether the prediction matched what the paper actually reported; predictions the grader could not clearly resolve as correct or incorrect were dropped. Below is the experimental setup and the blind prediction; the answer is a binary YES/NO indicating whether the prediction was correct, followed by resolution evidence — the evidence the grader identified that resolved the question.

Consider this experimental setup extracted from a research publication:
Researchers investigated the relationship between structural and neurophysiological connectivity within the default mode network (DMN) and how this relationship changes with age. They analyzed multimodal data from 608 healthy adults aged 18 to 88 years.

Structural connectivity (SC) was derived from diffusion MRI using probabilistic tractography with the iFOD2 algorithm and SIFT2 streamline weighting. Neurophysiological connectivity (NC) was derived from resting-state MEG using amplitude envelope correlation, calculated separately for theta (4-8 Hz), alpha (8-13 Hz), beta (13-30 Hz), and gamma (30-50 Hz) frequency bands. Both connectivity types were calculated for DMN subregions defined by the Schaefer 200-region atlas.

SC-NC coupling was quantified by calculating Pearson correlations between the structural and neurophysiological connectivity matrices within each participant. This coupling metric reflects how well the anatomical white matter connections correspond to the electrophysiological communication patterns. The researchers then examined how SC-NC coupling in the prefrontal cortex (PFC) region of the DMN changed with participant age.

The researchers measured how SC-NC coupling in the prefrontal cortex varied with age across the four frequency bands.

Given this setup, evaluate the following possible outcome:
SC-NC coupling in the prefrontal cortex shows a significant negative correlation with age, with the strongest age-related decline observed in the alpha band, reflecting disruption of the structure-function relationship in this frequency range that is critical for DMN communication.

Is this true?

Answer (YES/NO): NO